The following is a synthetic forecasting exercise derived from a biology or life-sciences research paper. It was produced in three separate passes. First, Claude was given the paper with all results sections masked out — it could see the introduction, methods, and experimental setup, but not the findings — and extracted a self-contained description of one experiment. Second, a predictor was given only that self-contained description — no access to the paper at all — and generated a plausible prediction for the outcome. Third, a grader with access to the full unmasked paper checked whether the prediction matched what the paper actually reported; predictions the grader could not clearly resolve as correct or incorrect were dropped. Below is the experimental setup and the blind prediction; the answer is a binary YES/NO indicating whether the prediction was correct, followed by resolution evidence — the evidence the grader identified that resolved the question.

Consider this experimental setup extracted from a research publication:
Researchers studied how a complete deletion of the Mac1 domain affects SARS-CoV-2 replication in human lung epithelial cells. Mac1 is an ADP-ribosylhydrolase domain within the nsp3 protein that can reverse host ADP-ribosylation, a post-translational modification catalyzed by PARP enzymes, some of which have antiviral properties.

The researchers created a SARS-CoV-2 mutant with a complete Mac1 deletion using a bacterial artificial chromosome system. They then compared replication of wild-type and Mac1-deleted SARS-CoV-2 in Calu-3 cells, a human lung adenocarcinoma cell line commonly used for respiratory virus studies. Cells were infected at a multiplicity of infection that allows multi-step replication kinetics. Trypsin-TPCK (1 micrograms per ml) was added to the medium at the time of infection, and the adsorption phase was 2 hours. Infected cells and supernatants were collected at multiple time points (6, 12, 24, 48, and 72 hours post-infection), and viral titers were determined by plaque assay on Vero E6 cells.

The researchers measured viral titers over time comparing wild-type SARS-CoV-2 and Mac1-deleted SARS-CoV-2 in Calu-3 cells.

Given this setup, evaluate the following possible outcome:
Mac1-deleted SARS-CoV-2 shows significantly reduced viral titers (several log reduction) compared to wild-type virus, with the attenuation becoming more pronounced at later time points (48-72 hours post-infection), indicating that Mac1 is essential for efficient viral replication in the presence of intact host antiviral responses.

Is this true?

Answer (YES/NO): NO